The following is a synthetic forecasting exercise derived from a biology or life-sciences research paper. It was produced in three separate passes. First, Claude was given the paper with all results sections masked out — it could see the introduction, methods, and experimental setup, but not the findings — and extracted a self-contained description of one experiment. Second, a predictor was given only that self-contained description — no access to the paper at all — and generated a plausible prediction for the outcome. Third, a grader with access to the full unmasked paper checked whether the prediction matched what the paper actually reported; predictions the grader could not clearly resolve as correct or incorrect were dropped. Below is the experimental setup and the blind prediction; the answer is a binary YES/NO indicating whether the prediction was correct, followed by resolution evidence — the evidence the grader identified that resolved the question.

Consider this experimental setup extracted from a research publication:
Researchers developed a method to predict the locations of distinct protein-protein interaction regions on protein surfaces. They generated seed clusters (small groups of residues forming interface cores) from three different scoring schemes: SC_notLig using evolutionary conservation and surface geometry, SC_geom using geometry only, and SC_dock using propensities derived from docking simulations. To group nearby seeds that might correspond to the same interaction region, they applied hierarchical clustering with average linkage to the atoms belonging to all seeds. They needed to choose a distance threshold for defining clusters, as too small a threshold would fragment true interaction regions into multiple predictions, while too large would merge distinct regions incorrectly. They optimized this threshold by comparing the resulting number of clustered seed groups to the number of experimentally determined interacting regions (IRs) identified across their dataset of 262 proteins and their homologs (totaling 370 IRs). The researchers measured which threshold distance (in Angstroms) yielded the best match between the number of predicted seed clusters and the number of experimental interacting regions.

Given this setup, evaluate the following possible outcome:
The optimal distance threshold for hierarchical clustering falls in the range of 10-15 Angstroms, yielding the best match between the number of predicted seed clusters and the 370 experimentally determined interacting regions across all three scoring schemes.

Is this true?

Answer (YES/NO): NO